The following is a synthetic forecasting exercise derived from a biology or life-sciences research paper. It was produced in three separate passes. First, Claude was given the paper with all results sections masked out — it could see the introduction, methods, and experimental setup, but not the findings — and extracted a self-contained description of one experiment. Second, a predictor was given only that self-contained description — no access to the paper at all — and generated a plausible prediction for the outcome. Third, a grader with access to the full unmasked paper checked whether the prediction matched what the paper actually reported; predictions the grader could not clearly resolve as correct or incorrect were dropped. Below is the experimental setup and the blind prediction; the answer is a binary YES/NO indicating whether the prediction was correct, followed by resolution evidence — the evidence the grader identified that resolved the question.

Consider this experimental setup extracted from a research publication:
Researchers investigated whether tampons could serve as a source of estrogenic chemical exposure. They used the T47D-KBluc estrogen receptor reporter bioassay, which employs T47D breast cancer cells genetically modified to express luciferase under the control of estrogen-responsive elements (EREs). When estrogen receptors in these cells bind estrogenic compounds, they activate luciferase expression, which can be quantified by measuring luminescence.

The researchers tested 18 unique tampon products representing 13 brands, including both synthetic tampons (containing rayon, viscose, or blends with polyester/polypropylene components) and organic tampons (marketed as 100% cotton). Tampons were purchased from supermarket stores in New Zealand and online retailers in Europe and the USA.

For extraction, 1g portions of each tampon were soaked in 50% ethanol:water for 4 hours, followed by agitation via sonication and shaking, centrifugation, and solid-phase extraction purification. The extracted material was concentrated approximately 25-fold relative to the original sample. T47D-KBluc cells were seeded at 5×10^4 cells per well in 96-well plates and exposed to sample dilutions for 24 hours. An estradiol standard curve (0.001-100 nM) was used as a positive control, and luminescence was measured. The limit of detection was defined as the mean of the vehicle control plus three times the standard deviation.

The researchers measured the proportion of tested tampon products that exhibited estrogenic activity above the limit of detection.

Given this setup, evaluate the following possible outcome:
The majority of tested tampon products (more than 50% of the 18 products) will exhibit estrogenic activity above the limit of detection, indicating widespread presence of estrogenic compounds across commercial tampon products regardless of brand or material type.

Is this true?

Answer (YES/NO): NO